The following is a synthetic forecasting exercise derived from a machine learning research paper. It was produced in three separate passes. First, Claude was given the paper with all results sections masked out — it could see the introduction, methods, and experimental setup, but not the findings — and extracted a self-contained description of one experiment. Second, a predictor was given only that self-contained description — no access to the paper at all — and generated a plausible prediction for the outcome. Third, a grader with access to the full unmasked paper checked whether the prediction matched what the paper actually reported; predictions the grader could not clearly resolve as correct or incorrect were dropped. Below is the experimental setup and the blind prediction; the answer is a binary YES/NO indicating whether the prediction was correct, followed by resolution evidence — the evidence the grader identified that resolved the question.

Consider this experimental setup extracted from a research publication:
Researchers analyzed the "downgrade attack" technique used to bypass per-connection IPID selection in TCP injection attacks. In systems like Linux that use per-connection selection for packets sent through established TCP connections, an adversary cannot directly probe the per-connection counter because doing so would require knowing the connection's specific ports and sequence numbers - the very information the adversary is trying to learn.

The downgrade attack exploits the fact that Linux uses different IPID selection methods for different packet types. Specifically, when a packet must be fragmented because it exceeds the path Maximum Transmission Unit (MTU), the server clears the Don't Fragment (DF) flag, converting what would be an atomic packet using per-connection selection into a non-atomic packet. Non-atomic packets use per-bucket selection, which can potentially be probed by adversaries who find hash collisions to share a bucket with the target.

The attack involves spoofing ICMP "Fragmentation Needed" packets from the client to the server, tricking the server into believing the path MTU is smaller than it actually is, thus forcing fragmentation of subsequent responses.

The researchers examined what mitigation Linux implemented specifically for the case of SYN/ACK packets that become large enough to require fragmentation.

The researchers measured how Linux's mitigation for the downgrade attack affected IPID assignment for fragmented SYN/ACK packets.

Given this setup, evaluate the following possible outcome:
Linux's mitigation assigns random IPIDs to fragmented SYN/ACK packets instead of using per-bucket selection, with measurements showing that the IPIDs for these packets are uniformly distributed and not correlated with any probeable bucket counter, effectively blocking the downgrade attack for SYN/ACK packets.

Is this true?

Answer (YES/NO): NO